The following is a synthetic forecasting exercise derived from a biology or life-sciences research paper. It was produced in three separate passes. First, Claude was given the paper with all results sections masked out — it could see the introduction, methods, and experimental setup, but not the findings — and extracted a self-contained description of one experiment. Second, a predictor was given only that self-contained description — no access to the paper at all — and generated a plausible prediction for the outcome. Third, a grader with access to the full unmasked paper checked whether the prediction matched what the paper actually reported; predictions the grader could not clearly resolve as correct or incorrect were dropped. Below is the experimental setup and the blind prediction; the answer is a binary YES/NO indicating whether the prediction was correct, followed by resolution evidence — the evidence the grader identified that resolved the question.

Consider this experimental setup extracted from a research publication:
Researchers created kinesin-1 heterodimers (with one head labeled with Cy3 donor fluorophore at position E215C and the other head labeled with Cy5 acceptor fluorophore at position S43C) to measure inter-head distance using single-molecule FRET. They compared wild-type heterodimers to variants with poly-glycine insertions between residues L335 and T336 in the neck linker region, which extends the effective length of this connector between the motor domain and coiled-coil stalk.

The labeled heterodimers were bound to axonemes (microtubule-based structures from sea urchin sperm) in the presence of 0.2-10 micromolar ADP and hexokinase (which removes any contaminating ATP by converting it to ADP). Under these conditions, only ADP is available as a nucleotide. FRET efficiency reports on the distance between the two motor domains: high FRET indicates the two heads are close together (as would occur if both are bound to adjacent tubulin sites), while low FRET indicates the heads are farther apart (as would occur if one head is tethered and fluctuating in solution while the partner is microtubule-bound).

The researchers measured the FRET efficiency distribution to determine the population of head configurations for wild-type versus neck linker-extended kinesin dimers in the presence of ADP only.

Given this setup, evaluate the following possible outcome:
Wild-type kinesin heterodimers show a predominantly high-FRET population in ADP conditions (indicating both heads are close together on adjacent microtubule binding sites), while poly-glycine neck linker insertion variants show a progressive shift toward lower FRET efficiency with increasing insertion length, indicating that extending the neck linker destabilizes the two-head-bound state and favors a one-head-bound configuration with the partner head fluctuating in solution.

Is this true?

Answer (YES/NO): NO